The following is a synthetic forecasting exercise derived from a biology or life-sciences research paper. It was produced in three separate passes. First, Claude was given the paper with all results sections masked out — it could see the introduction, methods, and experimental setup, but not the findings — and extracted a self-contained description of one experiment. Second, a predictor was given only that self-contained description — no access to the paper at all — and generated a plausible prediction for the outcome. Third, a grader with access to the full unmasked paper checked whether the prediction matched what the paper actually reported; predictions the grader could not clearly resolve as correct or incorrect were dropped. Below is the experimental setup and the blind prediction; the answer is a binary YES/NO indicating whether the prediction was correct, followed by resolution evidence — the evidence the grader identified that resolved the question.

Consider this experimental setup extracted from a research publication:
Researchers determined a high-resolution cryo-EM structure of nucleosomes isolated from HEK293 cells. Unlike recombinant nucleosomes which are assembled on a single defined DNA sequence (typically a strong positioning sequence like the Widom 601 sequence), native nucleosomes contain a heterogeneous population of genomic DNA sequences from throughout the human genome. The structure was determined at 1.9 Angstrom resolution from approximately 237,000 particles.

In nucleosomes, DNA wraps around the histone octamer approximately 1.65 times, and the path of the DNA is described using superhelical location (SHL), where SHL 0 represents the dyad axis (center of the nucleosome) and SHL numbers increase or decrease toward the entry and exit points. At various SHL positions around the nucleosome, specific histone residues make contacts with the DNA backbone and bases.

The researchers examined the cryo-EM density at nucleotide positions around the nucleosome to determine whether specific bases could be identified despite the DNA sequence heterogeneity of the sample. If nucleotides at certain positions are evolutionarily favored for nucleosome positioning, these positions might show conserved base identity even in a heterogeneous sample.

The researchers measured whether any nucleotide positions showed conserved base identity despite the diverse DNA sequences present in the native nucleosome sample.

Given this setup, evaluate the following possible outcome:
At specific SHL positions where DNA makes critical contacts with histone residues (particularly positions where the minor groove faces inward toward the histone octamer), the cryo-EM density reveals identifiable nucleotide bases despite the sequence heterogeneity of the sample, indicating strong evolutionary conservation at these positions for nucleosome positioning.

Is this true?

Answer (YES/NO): YES